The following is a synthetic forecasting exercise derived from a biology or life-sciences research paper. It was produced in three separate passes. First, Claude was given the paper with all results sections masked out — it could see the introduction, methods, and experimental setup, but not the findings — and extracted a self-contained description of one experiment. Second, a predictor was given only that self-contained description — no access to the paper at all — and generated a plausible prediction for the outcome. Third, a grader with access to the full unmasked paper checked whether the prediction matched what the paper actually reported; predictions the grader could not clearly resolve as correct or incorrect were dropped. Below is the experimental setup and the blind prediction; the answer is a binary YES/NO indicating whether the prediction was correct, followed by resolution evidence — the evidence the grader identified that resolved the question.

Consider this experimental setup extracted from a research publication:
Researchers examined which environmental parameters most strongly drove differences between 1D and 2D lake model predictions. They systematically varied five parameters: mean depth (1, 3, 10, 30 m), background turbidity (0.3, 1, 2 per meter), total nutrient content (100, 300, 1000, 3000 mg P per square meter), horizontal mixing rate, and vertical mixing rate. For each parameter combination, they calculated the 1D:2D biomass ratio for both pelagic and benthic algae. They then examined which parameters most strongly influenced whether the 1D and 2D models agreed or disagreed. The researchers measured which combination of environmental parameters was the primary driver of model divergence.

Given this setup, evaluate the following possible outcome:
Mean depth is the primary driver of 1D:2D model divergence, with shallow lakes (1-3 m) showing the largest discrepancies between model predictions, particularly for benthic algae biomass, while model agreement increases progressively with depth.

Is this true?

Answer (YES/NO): NO